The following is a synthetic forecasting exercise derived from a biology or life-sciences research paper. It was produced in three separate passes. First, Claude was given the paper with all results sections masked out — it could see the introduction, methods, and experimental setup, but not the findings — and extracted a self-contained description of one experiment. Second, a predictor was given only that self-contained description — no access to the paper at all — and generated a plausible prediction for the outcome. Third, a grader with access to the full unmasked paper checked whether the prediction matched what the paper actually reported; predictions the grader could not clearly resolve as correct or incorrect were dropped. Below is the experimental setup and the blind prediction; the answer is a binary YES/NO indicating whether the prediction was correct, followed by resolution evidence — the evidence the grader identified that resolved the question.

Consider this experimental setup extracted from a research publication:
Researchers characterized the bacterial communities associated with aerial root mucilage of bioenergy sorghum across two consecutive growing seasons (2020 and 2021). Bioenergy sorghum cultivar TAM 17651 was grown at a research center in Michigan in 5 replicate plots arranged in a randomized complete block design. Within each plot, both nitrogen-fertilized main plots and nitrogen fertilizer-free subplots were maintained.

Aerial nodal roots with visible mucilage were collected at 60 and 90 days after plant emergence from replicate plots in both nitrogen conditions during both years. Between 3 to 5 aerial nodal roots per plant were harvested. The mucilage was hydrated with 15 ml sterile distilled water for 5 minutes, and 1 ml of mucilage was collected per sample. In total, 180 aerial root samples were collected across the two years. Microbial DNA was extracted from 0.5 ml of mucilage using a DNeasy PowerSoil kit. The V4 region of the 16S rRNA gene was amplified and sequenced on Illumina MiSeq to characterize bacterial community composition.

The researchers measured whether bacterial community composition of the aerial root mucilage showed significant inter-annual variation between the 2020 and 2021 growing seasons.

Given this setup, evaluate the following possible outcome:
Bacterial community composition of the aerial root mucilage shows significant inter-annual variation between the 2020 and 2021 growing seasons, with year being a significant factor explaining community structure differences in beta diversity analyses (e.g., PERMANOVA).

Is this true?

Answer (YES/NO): NO